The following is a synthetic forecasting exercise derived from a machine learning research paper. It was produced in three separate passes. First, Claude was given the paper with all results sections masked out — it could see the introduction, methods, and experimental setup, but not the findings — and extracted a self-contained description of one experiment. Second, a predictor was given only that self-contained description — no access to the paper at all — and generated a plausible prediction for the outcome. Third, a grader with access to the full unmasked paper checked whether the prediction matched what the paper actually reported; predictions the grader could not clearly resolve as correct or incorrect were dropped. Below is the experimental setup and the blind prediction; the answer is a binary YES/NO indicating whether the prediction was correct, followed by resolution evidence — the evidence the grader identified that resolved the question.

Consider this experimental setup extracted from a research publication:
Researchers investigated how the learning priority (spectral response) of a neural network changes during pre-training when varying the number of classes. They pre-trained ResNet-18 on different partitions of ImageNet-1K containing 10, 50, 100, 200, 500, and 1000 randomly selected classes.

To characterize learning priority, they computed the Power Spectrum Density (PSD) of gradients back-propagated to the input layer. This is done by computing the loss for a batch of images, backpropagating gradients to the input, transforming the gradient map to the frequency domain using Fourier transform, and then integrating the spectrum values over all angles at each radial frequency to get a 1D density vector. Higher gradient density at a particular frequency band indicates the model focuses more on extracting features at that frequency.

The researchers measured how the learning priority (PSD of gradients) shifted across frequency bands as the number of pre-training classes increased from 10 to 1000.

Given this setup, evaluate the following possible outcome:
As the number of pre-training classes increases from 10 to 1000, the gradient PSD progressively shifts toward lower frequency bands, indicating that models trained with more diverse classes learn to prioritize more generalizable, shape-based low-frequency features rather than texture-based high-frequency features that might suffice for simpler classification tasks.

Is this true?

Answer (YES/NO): NO